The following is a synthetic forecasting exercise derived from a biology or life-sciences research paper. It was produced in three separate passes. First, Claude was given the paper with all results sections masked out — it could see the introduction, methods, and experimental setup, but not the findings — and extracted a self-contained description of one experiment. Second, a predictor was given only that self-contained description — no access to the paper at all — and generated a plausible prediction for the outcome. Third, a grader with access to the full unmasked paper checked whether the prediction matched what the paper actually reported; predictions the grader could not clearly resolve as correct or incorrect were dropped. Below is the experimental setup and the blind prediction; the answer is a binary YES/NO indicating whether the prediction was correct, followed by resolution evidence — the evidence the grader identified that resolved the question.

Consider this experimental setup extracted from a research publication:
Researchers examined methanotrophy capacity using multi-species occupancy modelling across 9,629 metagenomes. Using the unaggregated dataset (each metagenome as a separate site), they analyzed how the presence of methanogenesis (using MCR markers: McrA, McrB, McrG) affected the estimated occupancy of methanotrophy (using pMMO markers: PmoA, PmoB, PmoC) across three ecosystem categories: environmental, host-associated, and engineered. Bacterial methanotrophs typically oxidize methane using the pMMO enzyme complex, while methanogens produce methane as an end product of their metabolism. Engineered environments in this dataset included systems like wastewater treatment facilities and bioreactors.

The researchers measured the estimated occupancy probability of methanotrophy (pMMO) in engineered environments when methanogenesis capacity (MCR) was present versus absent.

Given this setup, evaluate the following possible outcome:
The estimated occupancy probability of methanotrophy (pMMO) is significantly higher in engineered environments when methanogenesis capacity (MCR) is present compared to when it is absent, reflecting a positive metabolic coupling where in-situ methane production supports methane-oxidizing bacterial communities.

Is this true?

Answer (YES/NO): NO